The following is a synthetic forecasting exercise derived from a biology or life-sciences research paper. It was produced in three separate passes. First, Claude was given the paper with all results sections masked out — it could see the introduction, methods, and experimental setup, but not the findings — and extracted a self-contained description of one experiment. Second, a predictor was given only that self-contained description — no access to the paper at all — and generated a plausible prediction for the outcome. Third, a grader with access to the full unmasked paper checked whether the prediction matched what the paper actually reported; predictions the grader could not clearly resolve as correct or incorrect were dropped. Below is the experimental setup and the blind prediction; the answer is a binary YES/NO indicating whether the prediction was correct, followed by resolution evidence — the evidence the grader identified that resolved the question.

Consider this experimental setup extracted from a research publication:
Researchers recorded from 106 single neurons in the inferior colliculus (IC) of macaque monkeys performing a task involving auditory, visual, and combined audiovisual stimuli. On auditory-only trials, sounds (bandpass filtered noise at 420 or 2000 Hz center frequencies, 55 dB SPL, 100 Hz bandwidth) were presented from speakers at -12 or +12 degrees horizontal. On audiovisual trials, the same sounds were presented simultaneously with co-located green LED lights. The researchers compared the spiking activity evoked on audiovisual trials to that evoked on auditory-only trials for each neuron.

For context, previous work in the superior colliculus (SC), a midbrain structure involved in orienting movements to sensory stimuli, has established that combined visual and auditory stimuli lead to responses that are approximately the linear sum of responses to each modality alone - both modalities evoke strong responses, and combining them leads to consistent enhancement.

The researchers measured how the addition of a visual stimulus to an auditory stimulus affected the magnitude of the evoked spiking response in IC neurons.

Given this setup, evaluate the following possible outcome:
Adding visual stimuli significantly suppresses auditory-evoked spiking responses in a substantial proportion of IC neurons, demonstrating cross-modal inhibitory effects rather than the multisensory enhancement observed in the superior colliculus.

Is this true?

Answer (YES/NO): NO